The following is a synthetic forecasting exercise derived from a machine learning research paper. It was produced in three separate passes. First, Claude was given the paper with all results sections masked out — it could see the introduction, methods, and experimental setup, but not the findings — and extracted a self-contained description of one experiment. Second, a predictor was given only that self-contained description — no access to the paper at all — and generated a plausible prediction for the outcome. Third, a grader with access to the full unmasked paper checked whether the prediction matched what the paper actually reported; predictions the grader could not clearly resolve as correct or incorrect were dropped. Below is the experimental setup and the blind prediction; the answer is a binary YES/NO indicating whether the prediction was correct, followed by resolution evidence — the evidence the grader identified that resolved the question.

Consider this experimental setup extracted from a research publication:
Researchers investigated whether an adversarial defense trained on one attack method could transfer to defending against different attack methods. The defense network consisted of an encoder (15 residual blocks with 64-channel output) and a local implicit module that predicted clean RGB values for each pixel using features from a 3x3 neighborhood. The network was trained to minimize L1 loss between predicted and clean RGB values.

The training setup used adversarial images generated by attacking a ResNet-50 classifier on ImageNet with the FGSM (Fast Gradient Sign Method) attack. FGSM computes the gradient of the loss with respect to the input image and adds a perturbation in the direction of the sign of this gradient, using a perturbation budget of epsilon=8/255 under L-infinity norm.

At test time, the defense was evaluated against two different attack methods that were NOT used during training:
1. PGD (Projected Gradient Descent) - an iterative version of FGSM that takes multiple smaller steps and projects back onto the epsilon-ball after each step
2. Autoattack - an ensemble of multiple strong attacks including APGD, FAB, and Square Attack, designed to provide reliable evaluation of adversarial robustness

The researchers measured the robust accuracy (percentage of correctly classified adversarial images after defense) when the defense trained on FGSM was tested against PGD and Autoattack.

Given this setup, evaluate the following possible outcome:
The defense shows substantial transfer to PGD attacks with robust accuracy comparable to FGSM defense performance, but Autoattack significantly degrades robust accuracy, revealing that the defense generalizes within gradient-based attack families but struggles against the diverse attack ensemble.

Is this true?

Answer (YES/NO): NO